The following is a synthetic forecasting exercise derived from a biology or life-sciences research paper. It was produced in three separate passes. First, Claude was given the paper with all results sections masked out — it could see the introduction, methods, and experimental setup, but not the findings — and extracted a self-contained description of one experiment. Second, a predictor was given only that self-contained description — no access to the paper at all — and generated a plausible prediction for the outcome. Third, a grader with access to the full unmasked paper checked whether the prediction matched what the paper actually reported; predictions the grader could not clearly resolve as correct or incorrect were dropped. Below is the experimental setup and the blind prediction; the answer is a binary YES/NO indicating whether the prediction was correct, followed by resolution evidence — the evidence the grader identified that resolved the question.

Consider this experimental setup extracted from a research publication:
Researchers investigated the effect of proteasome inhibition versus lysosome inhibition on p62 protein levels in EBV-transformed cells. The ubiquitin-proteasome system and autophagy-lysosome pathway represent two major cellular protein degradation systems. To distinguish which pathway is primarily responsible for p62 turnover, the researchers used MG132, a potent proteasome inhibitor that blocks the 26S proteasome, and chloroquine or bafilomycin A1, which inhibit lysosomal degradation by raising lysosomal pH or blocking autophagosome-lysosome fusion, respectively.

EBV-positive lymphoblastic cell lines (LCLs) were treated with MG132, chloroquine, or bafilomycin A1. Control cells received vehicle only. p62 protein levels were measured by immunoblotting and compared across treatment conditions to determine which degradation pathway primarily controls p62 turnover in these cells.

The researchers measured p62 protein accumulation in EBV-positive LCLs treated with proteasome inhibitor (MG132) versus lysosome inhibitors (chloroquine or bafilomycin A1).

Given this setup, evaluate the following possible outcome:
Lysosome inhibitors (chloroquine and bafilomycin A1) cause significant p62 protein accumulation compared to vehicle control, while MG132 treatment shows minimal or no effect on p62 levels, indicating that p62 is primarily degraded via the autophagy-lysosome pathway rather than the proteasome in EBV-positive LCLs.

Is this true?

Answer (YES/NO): NO